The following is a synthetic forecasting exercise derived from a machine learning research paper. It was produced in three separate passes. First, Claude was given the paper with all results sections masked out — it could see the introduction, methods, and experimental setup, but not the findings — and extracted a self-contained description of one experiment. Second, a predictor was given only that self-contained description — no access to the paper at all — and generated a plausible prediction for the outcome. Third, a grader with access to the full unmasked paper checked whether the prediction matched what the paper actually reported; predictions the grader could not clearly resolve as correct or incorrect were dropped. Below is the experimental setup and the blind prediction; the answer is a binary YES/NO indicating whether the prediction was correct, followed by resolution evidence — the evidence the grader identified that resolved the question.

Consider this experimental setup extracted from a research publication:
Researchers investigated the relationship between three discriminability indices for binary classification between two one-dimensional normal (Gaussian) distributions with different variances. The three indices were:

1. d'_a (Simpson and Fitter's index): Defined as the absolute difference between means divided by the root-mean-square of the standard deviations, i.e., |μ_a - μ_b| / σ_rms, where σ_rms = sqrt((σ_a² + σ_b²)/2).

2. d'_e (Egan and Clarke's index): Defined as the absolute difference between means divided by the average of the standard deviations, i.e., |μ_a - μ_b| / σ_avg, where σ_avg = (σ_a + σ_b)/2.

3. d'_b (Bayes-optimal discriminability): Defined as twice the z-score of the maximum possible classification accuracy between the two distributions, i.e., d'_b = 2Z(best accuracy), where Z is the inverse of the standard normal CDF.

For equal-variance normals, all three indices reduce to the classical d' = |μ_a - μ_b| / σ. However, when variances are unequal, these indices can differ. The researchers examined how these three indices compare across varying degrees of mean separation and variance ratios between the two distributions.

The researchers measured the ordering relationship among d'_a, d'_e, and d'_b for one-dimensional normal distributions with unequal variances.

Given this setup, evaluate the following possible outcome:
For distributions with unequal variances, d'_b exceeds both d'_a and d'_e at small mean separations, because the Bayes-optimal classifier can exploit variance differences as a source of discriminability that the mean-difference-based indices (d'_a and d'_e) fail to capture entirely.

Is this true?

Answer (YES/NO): YES